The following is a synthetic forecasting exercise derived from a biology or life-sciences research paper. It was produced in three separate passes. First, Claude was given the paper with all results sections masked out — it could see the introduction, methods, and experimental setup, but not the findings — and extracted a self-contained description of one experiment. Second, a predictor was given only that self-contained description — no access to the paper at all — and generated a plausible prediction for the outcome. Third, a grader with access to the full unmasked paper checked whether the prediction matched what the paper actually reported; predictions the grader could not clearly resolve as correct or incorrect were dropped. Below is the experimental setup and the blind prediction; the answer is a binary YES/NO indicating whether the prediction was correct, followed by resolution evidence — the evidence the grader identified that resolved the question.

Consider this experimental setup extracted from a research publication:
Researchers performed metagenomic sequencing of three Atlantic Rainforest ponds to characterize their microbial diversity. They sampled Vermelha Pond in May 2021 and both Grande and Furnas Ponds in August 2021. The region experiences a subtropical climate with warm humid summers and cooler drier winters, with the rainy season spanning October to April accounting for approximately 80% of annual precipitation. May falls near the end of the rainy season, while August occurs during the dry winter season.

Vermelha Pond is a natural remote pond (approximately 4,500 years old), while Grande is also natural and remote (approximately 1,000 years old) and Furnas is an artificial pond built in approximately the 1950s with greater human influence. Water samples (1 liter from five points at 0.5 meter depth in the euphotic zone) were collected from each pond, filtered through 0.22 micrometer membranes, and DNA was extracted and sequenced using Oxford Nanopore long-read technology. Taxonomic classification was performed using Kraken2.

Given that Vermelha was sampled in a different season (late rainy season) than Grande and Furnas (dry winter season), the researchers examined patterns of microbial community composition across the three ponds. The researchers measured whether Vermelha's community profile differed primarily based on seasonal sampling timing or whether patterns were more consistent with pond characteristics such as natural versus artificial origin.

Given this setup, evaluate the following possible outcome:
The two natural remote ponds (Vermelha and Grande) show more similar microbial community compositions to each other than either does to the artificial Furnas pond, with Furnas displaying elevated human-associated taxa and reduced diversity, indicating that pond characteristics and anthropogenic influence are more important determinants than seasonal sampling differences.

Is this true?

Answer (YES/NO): NO